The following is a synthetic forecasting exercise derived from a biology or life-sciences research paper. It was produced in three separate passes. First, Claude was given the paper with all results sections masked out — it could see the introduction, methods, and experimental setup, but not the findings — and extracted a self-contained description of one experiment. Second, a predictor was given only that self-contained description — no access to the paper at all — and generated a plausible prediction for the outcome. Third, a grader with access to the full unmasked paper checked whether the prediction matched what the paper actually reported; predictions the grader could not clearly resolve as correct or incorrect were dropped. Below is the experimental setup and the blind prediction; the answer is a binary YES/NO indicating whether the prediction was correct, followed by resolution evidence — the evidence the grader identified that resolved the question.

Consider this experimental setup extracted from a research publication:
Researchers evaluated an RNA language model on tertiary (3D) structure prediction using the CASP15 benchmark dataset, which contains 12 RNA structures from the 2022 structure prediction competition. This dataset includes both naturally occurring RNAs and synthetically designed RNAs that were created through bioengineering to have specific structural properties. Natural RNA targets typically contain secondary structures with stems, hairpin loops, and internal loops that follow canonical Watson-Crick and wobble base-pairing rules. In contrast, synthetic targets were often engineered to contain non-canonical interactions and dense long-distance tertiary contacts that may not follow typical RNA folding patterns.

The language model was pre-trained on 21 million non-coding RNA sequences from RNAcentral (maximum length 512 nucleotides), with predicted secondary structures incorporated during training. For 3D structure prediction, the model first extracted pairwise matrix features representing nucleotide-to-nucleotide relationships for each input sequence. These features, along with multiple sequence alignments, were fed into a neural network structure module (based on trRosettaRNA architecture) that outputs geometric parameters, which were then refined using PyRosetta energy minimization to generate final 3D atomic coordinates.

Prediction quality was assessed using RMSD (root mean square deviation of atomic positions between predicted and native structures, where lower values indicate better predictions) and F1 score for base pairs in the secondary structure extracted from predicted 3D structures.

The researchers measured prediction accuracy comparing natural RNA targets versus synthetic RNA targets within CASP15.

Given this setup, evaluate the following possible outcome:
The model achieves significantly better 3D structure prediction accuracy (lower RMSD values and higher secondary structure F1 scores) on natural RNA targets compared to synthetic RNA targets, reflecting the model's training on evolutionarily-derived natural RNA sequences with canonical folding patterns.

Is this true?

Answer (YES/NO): YES